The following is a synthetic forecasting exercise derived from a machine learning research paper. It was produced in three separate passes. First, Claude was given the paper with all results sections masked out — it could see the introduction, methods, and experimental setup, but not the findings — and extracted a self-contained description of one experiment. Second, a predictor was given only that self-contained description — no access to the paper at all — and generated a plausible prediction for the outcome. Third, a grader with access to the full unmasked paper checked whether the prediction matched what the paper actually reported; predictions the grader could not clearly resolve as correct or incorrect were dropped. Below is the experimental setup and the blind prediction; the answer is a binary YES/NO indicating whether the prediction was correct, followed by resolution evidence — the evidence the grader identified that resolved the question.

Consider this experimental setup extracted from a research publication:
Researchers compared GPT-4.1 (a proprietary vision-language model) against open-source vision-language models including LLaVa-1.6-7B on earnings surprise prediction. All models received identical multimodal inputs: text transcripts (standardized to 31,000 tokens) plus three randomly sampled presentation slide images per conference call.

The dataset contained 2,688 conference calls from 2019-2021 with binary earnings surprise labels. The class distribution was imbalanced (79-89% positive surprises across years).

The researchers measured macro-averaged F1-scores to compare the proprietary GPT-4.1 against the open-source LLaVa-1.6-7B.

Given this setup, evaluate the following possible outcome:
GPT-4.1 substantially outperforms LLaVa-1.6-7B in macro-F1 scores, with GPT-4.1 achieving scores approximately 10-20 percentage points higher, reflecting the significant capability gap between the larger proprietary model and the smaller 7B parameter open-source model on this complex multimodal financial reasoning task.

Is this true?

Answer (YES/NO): NO